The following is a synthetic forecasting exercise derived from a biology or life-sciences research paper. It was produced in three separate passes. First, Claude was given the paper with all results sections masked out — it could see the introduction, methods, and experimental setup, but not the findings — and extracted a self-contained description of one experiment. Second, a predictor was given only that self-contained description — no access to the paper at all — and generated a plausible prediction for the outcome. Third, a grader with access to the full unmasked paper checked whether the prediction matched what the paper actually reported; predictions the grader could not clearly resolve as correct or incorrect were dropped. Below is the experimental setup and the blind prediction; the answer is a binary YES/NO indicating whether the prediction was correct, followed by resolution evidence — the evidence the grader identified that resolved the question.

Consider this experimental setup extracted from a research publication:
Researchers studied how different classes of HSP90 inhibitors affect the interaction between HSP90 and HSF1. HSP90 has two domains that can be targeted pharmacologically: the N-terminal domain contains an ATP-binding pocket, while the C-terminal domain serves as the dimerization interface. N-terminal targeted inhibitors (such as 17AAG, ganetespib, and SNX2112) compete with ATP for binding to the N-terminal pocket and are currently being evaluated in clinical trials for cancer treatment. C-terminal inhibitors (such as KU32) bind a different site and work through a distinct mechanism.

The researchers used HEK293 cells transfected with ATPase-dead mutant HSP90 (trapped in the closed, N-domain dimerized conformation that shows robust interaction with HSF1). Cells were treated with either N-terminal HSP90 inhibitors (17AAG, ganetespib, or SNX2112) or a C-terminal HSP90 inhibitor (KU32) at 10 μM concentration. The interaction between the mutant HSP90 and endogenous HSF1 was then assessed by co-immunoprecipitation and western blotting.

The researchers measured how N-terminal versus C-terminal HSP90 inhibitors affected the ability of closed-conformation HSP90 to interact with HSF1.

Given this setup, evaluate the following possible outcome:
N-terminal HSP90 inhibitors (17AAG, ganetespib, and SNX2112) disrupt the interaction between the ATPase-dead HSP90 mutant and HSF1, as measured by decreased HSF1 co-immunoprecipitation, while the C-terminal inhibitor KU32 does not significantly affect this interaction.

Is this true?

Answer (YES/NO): YES